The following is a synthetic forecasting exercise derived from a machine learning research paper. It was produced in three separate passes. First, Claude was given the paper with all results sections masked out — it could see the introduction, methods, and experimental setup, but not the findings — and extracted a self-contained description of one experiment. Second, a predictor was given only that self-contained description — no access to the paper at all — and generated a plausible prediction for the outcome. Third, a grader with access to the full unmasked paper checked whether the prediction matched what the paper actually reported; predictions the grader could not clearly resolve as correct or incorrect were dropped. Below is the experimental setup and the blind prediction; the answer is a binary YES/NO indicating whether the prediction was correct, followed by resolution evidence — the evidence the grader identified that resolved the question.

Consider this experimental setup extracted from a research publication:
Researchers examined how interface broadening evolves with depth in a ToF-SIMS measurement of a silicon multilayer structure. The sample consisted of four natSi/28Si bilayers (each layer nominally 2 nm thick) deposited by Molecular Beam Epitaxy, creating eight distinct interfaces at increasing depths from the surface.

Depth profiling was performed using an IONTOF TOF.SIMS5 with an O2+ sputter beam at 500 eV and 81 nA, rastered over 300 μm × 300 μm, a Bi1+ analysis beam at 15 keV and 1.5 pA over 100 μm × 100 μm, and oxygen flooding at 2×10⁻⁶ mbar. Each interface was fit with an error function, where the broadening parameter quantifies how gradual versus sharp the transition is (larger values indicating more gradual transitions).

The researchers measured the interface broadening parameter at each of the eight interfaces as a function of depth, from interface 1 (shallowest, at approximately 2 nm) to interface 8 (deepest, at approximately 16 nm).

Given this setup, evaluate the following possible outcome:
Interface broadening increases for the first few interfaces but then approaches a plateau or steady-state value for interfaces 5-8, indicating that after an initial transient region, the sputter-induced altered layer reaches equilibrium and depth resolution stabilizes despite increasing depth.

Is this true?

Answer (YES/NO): NO